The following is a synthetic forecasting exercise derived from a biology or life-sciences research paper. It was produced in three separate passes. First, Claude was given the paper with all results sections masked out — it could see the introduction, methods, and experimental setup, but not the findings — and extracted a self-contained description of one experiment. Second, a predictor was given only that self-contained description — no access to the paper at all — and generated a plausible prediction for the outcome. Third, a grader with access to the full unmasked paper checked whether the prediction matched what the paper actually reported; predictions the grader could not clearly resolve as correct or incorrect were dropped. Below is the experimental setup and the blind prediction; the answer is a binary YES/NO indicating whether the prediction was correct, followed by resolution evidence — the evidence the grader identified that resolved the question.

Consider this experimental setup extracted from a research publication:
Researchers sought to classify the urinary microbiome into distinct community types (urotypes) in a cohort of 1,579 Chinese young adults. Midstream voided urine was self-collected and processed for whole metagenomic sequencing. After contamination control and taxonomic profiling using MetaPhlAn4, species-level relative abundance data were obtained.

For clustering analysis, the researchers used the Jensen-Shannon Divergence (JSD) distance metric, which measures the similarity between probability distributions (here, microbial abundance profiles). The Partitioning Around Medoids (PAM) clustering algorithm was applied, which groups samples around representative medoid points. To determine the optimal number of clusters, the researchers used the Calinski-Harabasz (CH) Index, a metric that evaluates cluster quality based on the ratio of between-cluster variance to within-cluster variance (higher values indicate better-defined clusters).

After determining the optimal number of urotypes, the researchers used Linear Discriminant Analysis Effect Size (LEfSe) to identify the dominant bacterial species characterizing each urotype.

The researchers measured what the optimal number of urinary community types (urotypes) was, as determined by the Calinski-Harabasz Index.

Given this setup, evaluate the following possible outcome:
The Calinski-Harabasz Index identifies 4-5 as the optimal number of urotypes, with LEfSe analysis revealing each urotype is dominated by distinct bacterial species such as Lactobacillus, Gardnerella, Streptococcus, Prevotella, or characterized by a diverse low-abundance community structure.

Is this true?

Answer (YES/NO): NO